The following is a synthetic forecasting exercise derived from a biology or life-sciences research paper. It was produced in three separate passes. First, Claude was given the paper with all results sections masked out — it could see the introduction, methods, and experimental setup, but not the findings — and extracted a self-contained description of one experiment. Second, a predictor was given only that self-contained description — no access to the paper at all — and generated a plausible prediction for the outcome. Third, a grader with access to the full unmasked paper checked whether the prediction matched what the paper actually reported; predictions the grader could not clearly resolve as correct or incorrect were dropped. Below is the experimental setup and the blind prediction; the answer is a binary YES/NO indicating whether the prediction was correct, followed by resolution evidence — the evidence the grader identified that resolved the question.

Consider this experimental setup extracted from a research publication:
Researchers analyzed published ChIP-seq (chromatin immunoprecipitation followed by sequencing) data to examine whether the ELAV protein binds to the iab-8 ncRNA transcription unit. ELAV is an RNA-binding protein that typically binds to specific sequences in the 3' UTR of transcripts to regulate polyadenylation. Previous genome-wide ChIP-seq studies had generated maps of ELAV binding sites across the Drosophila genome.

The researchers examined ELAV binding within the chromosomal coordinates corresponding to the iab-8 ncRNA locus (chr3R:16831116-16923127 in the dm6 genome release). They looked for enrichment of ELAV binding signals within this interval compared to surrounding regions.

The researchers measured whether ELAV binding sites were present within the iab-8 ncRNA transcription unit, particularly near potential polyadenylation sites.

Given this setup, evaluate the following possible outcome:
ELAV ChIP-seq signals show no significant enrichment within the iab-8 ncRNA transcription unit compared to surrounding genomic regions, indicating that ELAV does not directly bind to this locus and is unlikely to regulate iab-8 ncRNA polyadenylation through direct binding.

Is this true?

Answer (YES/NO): NO